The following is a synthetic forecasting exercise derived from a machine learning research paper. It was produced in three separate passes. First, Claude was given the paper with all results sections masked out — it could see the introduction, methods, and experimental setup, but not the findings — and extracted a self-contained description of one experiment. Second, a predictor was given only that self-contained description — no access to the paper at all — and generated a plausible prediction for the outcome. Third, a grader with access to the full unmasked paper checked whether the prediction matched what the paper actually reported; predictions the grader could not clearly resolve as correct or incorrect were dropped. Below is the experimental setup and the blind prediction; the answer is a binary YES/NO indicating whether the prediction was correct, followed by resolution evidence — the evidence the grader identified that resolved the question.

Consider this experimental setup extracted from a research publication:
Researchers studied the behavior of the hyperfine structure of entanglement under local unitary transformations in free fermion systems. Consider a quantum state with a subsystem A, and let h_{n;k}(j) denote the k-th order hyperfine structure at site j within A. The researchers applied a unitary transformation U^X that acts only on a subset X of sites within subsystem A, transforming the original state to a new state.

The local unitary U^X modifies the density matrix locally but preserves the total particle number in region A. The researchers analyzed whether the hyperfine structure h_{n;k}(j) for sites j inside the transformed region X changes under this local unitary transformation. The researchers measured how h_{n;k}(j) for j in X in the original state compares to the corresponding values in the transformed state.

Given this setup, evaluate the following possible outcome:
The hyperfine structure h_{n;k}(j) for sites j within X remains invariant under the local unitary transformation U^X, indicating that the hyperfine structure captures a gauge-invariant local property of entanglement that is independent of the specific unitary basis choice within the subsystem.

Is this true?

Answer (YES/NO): YES